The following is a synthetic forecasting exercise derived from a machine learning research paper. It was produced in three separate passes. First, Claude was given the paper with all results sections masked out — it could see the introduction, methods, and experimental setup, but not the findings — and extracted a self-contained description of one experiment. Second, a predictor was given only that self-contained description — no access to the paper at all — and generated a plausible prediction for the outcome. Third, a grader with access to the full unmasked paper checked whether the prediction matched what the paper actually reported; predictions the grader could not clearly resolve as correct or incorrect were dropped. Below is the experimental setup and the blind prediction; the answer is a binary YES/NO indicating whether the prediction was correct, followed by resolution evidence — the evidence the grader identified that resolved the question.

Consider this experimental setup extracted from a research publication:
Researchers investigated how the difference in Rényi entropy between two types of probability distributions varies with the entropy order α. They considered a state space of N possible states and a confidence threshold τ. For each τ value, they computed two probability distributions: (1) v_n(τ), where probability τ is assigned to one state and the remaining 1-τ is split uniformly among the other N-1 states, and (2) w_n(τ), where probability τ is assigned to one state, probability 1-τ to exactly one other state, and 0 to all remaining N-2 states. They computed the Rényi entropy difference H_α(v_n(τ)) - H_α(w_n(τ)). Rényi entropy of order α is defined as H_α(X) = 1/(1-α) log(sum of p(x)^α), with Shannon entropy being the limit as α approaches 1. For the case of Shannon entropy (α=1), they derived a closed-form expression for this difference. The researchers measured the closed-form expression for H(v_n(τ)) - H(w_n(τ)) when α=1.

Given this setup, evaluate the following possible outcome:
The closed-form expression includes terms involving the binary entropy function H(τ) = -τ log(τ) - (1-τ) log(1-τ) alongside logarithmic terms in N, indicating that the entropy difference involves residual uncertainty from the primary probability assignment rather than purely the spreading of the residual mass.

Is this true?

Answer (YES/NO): NO